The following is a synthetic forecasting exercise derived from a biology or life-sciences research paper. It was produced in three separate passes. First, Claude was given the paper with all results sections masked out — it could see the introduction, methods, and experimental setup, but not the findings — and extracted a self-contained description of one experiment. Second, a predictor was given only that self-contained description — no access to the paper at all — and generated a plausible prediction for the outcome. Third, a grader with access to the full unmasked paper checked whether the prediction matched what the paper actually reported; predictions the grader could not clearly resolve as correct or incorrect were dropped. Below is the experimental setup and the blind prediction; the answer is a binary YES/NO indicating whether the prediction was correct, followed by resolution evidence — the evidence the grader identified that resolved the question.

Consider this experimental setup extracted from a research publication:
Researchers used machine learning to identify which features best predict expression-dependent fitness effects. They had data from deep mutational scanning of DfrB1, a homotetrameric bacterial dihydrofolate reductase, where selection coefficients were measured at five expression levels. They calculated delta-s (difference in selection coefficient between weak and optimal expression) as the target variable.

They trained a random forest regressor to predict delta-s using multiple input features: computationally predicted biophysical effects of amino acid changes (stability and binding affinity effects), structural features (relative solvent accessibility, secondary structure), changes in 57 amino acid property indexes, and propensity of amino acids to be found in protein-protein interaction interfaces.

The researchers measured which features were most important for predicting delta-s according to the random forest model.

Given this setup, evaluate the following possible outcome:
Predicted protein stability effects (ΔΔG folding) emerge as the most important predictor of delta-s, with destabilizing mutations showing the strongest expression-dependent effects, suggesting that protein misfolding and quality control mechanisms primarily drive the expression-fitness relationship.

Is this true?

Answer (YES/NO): NO